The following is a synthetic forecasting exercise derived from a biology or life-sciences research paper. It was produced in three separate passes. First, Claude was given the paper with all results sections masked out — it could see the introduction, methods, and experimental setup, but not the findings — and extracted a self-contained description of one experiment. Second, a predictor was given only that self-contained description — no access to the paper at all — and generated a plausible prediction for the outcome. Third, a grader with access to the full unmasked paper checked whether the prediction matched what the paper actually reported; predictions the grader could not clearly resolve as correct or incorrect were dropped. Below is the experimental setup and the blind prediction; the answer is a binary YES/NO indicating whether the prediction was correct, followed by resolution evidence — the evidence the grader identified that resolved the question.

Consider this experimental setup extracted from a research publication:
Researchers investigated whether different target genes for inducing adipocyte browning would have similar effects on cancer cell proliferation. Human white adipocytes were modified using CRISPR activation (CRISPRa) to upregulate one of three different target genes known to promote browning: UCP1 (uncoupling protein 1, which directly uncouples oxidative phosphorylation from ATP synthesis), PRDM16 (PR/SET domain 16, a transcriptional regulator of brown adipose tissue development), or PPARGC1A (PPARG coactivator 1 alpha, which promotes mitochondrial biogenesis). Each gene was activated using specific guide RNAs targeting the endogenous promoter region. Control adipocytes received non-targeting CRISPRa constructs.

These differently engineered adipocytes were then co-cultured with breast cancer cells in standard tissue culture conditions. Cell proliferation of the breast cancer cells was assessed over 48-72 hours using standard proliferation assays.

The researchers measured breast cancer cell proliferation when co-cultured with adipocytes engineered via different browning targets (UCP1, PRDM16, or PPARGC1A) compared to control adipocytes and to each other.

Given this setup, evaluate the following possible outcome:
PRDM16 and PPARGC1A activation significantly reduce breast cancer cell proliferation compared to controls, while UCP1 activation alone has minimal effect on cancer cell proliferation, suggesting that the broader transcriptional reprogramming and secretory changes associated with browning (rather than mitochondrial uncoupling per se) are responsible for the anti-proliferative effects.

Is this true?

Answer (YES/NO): NO